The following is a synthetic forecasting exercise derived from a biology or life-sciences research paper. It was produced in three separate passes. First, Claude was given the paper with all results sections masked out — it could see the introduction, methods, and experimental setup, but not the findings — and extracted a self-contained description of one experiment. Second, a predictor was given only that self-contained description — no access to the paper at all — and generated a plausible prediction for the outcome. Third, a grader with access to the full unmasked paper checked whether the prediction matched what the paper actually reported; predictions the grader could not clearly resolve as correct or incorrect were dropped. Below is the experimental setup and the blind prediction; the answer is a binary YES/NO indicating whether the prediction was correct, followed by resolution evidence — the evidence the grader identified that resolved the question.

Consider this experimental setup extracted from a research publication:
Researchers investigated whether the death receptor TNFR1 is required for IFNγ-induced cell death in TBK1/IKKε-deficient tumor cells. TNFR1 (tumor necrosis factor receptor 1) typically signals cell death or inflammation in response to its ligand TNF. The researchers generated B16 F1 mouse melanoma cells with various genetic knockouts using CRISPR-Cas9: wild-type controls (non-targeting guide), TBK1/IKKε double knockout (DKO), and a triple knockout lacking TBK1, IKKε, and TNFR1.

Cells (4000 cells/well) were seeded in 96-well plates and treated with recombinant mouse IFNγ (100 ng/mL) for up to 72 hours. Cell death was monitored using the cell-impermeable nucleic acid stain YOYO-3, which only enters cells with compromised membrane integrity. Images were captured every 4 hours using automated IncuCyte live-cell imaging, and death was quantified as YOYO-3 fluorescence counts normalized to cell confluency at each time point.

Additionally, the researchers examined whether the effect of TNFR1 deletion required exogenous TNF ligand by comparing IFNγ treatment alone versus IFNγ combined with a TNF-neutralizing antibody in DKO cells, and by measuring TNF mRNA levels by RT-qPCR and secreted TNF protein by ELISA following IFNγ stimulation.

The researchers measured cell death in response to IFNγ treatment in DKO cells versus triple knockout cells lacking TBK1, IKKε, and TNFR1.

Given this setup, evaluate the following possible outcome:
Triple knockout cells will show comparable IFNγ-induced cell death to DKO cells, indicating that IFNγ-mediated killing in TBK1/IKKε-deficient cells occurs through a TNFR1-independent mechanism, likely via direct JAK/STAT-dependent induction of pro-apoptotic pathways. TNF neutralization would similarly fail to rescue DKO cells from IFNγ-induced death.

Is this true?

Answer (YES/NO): NO